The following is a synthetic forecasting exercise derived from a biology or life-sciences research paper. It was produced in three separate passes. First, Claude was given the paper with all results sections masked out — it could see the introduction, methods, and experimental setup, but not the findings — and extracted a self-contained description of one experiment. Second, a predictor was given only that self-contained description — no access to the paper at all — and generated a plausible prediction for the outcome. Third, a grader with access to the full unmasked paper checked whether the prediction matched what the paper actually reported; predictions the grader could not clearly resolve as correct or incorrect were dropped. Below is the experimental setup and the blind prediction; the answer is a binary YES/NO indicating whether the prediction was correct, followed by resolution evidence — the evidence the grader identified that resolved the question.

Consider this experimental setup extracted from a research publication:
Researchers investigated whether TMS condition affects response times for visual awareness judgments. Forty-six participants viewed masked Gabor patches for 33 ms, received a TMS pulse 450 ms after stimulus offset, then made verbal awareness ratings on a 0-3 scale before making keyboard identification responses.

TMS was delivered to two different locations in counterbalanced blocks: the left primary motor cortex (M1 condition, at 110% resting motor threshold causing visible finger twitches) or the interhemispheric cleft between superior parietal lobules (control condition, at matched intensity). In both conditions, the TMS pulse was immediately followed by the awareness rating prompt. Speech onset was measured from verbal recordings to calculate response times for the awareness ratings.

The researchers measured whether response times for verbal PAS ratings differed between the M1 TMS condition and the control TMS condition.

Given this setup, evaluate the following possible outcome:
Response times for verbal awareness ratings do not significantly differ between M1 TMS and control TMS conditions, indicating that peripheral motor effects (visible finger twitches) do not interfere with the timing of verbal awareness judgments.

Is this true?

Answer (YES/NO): NO